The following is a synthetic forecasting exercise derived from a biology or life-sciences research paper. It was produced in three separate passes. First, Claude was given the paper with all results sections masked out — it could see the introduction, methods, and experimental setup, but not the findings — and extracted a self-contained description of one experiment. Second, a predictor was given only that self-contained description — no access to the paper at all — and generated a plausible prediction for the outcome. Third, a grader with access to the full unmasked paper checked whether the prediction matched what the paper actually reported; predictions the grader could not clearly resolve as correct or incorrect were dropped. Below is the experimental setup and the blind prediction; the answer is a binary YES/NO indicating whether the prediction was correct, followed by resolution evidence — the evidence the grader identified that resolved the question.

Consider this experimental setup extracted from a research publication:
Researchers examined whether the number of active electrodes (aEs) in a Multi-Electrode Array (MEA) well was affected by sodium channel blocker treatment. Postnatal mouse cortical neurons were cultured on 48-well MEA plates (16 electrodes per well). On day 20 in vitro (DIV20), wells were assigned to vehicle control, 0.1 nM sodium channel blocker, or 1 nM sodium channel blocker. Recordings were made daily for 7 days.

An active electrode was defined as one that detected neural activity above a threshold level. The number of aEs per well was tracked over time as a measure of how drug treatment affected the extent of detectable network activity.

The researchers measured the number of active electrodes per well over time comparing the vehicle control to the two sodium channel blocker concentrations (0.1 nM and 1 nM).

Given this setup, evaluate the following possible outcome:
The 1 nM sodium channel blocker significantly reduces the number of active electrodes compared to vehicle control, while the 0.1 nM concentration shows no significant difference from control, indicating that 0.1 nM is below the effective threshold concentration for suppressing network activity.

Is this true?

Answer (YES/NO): YES